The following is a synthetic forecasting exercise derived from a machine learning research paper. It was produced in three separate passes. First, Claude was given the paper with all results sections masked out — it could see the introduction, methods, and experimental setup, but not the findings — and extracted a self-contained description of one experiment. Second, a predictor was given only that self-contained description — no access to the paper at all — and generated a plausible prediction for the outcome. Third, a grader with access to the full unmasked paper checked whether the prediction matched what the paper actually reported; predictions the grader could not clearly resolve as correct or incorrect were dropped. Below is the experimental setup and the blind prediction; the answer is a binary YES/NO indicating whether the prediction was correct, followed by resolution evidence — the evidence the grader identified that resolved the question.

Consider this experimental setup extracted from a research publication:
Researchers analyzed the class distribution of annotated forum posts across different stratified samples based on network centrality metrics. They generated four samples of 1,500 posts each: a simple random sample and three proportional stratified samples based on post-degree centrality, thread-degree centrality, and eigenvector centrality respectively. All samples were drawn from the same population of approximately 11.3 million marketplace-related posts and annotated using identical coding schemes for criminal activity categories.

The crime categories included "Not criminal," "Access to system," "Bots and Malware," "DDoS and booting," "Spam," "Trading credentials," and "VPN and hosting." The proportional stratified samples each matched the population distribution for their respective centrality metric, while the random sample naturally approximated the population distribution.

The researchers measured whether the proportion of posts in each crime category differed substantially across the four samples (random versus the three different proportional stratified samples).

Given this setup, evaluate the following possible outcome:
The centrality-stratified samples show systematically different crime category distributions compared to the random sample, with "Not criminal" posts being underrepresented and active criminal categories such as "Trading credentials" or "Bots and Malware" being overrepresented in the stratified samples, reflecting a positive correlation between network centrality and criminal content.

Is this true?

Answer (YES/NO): NO